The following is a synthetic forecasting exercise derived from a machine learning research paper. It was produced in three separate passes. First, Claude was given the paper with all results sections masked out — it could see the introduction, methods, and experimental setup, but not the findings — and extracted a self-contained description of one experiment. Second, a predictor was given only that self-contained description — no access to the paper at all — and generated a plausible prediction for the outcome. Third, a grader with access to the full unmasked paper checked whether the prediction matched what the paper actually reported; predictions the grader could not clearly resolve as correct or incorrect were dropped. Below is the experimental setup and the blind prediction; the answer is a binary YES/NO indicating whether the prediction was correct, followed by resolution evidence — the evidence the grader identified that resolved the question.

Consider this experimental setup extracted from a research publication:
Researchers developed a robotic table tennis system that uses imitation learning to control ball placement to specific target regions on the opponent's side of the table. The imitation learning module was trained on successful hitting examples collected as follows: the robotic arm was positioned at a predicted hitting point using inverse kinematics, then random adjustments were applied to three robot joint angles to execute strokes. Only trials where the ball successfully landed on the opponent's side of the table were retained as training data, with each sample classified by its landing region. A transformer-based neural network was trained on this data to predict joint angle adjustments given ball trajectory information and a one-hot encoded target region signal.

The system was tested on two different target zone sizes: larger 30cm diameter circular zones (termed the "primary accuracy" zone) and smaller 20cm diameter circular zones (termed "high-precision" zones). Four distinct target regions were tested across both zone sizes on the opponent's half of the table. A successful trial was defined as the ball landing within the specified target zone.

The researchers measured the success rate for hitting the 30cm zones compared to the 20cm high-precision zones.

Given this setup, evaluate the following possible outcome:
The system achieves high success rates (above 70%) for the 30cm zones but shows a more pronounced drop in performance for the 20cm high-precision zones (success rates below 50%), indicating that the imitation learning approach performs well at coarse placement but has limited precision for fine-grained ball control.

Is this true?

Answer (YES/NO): NO